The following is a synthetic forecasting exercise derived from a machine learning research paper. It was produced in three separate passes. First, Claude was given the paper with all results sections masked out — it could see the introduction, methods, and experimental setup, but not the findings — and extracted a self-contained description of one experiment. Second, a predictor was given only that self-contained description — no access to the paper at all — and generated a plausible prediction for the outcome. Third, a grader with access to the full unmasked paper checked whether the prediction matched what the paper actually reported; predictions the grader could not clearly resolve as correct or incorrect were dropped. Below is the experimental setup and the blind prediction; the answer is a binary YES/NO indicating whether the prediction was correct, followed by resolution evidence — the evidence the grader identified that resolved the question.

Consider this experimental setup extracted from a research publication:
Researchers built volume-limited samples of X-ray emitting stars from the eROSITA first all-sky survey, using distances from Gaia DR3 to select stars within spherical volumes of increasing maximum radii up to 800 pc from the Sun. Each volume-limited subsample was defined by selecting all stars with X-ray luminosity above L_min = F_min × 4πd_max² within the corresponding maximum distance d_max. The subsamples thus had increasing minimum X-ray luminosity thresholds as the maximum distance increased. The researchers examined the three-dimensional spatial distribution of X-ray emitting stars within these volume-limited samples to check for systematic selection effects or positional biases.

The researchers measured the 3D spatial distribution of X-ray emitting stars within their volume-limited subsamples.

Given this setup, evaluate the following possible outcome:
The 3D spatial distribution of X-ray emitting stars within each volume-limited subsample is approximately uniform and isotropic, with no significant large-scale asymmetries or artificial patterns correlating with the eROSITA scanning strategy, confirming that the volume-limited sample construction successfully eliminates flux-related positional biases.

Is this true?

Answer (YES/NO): YES